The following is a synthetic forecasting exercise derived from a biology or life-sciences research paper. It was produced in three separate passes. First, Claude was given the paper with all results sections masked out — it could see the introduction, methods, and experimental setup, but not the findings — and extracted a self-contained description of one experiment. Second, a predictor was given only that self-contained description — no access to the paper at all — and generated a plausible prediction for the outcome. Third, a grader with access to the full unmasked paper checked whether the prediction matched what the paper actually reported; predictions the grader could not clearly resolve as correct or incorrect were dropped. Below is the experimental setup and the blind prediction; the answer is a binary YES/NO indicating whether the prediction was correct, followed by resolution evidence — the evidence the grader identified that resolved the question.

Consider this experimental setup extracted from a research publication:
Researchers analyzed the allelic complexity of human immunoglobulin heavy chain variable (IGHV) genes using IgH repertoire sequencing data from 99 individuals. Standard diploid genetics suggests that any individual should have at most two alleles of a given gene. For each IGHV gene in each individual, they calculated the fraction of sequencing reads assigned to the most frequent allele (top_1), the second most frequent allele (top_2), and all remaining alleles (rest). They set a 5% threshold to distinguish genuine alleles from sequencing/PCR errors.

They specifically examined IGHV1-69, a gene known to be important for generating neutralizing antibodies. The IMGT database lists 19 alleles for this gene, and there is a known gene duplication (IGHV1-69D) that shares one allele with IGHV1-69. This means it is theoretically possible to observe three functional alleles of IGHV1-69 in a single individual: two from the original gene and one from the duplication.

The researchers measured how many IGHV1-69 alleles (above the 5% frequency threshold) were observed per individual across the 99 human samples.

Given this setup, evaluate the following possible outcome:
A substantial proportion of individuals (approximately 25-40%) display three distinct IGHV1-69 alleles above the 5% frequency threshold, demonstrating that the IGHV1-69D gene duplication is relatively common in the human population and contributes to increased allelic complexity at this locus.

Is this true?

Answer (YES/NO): YES